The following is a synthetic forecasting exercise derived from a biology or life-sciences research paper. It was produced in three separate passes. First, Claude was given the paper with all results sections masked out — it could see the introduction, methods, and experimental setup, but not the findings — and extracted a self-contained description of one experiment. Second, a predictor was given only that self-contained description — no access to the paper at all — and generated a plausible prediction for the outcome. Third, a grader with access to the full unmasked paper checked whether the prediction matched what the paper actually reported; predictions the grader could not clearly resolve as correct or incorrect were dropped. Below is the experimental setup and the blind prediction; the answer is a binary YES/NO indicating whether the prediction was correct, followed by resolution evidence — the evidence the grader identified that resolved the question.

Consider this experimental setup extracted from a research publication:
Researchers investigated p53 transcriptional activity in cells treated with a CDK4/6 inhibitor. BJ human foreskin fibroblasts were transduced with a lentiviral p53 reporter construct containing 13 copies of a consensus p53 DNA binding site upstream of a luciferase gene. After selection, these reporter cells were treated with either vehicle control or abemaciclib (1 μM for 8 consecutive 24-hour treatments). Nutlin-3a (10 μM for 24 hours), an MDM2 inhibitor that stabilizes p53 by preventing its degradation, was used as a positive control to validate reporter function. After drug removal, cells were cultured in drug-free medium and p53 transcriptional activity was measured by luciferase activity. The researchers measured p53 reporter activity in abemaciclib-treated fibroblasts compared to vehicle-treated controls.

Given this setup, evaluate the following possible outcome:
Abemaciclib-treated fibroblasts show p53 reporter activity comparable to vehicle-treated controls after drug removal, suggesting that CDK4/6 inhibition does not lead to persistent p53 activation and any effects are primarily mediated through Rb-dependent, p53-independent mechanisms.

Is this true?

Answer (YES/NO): NO